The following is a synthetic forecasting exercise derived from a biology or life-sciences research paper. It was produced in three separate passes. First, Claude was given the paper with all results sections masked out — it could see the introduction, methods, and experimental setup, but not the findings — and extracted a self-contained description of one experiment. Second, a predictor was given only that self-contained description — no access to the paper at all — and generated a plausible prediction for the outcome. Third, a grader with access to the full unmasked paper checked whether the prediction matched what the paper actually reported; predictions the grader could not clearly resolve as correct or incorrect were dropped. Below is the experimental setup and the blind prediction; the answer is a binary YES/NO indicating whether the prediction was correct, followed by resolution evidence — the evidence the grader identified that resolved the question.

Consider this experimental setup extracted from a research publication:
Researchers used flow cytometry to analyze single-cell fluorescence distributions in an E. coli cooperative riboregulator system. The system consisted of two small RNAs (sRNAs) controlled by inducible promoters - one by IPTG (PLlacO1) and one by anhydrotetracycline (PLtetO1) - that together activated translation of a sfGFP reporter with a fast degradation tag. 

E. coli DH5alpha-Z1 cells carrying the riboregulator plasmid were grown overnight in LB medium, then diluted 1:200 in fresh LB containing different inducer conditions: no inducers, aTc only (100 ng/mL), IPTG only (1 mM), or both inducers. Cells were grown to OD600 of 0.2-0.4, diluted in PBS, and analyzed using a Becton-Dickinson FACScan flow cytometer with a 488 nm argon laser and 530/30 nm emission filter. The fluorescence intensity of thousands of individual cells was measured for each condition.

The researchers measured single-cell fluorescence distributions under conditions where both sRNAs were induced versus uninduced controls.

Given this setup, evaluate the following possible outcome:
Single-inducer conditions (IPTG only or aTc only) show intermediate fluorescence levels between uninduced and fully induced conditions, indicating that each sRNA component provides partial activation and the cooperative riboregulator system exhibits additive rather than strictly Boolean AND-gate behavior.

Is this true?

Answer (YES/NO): NO